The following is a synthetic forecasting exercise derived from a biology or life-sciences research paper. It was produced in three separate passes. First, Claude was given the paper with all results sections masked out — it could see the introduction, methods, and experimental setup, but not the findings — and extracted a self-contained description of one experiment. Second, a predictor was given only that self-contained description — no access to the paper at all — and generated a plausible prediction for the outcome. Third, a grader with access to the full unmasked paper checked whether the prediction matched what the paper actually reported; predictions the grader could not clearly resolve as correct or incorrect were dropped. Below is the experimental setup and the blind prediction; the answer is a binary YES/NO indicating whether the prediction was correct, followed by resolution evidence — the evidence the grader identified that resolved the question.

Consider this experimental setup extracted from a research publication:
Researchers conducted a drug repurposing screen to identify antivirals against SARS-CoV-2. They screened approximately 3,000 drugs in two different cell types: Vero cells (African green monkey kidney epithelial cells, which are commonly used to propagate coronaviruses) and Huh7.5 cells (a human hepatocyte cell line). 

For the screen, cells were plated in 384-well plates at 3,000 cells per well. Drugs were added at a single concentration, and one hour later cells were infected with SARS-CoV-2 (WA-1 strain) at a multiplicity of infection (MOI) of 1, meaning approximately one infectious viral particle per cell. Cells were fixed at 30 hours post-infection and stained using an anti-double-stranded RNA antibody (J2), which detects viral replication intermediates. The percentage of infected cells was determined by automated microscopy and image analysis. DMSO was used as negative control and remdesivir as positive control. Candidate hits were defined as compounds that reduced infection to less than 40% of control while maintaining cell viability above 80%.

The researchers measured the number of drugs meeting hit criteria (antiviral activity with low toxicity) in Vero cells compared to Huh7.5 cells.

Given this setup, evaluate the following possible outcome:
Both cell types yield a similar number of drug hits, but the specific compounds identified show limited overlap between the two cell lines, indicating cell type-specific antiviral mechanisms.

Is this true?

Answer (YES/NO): NO